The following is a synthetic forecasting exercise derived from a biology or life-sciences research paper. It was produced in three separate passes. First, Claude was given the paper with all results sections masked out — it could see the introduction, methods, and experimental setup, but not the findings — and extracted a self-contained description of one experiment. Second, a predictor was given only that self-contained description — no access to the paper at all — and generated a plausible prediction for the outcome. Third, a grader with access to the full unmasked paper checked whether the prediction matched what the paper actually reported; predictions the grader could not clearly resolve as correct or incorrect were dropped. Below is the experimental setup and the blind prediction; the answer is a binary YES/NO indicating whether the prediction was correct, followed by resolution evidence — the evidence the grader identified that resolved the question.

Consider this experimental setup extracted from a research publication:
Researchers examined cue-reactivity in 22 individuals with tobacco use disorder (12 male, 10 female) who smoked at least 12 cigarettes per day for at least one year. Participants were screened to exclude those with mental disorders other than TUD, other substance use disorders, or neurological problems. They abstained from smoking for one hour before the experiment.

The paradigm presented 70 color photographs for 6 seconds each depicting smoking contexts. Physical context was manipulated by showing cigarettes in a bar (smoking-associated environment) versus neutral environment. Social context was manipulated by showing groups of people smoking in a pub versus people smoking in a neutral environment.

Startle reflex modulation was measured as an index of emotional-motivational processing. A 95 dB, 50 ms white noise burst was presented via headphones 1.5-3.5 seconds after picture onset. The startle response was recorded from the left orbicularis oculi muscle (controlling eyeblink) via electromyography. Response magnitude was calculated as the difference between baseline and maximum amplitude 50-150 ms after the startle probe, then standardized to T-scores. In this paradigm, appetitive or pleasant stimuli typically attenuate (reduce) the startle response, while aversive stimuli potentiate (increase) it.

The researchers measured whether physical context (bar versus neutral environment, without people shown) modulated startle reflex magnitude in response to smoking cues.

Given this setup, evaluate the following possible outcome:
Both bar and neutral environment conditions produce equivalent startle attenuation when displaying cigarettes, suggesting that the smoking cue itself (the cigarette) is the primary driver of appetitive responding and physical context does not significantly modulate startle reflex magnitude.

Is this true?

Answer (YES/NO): NO